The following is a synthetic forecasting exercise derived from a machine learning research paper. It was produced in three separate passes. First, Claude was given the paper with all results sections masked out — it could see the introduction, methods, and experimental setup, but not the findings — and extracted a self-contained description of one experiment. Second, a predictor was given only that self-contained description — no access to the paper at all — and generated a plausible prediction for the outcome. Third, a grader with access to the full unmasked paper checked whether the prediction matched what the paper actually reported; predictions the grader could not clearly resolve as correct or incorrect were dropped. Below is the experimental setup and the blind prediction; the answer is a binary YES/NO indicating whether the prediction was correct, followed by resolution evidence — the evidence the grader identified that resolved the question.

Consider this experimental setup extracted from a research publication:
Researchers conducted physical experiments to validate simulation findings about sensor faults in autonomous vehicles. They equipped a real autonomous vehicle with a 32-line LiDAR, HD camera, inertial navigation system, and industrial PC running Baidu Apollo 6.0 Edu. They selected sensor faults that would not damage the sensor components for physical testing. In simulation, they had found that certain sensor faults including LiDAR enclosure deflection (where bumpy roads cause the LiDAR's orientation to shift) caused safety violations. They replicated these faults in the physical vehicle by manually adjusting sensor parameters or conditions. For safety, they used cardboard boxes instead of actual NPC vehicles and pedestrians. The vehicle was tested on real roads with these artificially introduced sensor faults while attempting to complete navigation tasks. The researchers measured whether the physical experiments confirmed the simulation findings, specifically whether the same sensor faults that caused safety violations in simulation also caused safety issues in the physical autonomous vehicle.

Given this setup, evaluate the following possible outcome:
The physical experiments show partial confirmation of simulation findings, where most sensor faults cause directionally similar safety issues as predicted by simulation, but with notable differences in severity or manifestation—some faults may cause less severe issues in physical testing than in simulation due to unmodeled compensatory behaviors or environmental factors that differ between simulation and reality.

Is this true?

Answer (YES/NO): NO